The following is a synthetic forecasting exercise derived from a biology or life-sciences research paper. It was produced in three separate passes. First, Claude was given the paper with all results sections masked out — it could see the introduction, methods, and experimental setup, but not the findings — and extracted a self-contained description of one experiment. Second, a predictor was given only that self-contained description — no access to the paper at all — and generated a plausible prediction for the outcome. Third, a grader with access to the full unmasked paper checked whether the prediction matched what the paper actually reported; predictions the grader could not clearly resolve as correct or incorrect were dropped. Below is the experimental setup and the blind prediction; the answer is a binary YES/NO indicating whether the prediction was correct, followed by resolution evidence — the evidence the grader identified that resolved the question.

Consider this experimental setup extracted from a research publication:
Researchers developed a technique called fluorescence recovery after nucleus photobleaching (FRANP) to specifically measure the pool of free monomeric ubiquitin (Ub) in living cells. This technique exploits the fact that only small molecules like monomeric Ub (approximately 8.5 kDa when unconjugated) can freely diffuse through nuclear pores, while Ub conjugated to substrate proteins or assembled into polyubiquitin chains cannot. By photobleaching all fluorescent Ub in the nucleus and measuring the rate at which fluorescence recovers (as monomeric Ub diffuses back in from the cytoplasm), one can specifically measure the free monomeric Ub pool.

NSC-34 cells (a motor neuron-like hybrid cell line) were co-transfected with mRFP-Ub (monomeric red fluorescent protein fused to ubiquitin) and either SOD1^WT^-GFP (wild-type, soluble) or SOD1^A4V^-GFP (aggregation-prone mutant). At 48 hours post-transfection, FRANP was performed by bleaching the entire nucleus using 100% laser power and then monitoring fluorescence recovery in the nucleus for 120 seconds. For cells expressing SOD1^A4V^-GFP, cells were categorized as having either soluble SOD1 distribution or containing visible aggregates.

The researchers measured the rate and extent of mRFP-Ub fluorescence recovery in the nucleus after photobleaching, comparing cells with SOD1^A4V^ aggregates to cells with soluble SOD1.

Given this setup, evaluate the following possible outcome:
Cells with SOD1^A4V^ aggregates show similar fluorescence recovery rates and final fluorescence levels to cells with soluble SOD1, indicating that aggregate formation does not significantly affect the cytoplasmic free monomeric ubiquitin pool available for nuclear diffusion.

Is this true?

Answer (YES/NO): NO